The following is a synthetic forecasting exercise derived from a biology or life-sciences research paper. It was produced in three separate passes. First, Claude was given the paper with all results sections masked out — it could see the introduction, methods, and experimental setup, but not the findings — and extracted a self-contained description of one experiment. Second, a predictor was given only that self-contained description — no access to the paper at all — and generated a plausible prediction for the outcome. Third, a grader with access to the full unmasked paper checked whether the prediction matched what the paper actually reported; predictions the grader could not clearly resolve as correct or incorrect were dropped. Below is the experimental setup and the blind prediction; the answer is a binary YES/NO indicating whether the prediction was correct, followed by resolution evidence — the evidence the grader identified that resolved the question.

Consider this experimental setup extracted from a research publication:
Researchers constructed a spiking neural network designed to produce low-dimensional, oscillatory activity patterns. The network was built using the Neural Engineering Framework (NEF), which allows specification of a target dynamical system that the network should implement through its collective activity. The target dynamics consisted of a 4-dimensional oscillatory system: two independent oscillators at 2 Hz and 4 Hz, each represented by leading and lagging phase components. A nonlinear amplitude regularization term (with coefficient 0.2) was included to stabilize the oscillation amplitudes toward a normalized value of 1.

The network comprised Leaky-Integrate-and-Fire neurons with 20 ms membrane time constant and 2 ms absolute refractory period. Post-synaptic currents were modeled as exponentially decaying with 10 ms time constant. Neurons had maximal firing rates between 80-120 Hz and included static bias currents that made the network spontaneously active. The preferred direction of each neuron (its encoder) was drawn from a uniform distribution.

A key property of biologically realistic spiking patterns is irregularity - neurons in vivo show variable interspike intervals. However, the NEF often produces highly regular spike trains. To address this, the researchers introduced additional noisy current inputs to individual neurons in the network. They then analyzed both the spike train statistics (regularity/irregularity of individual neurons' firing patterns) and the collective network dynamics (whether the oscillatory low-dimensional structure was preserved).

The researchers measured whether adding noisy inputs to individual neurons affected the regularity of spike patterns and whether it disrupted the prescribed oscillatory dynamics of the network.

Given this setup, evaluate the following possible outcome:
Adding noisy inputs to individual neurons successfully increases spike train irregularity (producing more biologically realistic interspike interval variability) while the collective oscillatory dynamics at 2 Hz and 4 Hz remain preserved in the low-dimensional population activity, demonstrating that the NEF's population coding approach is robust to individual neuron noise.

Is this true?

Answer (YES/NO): YES